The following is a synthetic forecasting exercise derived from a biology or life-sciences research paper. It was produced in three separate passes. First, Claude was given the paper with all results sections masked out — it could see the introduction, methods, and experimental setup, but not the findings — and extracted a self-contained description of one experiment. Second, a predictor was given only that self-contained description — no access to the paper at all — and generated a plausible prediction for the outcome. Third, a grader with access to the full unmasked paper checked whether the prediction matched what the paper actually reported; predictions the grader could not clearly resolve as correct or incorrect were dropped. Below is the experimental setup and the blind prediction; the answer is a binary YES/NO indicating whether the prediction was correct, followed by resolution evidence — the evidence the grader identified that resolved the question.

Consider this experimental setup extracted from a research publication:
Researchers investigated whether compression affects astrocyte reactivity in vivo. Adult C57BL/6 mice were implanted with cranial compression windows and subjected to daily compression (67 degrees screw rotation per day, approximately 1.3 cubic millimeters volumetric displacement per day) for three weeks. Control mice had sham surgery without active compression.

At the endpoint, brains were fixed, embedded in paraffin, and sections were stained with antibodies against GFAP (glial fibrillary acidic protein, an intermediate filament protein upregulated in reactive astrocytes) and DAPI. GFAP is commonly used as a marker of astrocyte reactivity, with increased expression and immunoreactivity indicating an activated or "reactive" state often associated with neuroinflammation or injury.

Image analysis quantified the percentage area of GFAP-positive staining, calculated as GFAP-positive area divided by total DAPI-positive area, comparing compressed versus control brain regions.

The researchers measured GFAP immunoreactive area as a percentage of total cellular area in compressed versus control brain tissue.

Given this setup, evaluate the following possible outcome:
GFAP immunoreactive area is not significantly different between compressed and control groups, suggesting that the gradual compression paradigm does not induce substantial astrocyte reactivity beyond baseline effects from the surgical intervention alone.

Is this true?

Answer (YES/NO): NO